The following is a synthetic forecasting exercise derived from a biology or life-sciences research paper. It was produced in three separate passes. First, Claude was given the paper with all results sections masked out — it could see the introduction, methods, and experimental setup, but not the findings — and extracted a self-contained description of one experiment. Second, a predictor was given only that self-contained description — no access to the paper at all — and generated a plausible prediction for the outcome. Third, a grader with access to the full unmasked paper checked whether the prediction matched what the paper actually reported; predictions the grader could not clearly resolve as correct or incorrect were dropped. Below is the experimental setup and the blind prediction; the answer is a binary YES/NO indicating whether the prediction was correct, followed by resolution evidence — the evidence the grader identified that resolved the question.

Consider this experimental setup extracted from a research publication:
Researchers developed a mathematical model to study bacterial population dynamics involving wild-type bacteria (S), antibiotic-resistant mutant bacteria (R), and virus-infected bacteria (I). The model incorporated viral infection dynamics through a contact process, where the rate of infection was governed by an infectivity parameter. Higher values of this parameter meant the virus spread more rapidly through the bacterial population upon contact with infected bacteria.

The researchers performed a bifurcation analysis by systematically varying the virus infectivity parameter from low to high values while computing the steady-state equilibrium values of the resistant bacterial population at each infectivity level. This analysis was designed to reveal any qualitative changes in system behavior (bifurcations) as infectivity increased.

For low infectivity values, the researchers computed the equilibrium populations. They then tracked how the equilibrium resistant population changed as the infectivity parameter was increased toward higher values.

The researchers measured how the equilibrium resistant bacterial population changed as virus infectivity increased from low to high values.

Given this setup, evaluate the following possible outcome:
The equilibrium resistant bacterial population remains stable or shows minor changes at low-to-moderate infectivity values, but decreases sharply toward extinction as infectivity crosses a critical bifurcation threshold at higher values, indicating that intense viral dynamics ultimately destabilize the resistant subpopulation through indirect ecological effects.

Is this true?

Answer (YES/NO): NO